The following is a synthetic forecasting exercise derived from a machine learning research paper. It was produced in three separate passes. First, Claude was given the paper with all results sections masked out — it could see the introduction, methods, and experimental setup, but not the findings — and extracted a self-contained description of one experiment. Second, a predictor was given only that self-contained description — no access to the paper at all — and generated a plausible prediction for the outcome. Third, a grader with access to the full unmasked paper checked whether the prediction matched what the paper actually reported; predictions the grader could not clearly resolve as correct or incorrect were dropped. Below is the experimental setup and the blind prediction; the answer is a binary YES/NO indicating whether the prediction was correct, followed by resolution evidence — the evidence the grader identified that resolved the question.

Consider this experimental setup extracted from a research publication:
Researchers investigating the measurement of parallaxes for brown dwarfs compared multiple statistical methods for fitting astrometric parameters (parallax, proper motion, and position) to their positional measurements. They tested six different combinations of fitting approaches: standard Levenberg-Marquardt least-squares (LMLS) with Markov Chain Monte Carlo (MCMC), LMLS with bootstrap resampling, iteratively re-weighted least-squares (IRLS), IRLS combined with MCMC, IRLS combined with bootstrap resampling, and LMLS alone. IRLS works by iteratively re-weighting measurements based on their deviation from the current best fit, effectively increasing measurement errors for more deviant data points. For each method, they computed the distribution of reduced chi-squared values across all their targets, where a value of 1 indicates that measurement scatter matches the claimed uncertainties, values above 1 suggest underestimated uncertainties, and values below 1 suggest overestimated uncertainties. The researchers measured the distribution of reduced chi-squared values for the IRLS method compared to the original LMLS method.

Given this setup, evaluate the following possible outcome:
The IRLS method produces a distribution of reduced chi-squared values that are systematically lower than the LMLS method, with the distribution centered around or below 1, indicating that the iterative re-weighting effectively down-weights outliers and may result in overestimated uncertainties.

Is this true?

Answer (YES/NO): NO